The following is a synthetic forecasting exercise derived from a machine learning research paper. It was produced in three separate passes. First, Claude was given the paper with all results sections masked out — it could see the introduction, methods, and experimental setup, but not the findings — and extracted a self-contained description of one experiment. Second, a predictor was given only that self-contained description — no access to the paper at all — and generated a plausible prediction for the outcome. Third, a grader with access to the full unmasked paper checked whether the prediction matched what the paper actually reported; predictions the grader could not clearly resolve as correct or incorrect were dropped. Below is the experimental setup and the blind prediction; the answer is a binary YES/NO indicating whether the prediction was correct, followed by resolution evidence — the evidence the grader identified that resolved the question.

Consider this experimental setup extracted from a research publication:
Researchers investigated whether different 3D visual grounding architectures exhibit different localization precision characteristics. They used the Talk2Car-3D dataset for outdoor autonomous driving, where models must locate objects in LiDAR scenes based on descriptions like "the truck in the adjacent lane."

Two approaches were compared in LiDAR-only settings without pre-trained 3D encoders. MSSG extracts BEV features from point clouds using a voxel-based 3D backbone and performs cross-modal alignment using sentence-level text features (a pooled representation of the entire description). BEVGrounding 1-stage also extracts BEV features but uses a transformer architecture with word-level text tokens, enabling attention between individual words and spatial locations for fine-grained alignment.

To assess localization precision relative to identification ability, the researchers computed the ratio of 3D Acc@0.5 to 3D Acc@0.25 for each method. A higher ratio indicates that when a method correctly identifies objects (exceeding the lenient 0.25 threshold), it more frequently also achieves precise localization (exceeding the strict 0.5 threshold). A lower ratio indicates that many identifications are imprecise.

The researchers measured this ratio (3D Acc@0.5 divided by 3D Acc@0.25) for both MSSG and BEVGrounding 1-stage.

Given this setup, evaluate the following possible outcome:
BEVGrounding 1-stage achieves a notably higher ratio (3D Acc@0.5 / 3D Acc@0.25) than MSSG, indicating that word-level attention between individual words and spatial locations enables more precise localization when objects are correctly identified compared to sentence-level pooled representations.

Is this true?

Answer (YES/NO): NO